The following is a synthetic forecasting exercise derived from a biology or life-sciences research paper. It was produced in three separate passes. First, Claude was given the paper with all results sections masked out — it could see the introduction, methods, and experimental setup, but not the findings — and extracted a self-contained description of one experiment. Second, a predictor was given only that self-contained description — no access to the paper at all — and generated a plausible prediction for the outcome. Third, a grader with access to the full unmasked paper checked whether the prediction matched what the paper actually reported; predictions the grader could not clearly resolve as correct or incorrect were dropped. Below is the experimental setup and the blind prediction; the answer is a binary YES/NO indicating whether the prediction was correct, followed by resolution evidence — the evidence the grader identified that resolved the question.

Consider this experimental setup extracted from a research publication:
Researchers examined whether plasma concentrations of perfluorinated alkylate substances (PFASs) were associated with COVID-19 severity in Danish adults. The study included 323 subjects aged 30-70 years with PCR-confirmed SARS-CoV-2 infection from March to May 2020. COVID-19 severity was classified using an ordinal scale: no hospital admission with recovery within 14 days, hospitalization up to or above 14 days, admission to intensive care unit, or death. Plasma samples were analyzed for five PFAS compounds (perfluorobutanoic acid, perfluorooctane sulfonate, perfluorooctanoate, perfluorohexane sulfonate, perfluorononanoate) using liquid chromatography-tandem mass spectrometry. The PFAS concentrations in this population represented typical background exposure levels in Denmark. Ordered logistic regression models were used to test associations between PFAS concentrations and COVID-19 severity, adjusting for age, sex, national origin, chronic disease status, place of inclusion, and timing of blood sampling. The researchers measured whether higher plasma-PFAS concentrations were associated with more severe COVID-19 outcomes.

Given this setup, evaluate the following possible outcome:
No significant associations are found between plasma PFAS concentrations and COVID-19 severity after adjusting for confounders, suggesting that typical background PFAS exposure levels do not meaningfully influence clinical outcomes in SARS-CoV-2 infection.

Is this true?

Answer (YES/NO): NO